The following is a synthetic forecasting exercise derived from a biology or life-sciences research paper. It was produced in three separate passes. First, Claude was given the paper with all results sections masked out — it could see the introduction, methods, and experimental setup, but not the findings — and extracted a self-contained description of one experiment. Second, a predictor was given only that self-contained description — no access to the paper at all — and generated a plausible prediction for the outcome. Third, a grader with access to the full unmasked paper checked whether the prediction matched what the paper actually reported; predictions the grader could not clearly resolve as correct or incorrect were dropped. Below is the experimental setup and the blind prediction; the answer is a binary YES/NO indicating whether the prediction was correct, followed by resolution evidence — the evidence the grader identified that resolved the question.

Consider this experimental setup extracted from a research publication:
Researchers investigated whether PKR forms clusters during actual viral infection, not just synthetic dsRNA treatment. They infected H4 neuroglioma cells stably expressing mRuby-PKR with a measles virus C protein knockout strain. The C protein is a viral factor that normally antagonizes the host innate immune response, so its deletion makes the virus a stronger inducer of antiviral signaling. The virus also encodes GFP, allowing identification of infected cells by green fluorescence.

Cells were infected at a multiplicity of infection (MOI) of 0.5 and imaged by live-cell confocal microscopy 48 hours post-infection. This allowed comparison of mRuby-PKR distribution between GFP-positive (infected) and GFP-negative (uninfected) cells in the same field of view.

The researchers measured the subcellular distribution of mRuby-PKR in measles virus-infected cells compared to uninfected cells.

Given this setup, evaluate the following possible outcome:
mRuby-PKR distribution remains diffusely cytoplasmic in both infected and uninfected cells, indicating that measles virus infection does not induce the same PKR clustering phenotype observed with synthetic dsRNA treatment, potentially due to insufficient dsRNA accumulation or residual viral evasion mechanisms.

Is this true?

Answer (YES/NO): NO